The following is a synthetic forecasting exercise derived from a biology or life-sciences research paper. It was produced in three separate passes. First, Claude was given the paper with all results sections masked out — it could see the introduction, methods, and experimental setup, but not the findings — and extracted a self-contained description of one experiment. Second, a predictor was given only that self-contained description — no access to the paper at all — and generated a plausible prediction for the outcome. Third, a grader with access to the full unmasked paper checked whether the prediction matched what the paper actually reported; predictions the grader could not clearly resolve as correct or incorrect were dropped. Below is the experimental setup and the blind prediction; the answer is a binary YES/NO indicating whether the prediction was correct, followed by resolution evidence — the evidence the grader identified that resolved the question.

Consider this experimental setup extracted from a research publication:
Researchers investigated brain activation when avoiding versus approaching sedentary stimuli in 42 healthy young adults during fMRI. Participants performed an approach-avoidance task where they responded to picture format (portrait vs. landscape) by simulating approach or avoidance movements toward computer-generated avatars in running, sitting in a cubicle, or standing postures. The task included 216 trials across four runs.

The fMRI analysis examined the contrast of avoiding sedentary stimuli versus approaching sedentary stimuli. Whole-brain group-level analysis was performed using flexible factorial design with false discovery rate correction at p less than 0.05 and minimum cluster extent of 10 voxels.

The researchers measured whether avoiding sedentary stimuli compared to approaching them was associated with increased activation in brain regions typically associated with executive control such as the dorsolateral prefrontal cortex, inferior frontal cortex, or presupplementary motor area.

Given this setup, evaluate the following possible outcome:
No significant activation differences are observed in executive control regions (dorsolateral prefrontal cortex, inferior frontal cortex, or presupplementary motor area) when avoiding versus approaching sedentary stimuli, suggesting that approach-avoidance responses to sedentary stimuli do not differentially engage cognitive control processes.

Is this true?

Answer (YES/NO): NO